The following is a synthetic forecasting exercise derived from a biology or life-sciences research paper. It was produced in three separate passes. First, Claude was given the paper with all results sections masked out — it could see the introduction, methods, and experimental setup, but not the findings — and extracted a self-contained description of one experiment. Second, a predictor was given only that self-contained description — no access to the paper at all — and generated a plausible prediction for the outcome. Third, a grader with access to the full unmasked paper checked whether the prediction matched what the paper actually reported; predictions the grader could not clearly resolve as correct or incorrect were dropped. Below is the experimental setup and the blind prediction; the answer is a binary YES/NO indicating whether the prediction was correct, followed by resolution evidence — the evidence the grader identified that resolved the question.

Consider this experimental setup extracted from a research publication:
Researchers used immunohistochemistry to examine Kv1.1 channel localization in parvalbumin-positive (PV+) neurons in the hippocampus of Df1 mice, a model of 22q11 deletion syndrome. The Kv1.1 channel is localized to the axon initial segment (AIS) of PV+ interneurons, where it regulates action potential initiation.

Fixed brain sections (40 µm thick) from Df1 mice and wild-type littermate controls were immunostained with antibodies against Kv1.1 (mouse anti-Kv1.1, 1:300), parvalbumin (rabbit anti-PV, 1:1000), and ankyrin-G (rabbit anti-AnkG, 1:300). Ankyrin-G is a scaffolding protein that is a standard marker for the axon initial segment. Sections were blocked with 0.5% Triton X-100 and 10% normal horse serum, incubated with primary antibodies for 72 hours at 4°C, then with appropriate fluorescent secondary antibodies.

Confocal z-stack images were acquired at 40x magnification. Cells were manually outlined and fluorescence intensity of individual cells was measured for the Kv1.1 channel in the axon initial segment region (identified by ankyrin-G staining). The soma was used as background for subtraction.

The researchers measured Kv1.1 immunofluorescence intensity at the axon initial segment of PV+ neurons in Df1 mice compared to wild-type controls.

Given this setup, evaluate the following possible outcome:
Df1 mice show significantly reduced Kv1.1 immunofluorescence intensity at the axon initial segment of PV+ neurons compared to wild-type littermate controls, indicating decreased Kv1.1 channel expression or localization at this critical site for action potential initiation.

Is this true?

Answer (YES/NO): YES